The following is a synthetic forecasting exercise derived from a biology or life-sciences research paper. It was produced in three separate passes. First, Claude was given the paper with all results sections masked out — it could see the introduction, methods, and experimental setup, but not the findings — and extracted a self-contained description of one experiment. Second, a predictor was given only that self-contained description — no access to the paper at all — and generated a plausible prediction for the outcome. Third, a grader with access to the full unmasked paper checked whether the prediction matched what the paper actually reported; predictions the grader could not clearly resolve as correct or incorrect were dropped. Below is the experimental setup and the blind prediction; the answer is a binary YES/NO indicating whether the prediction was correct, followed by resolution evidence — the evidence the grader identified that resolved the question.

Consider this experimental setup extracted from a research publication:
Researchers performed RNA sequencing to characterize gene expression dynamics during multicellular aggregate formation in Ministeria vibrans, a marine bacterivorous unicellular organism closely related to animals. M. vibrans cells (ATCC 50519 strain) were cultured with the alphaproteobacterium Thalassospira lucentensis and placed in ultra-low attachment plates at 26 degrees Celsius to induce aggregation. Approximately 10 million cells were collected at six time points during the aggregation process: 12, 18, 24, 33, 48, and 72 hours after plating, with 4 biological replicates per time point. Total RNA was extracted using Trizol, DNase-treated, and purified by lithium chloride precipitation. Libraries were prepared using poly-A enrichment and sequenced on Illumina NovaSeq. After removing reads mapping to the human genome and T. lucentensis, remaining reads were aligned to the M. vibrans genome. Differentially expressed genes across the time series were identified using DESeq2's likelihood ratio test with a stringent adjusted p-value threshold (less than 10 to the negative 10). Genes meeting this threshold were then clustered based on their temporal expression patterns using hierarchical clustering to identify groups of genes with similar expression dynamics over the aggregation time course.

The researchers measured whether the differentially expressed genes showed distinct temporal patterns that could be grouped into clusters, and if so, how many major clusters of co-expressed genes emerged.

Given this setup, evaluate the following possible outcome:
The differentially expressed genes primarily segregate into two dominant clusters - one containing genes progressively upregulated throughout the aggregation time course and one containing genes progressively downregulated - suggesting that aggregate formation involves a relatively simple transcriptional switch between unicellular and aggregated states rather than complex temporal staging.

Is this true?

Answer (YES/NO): NO